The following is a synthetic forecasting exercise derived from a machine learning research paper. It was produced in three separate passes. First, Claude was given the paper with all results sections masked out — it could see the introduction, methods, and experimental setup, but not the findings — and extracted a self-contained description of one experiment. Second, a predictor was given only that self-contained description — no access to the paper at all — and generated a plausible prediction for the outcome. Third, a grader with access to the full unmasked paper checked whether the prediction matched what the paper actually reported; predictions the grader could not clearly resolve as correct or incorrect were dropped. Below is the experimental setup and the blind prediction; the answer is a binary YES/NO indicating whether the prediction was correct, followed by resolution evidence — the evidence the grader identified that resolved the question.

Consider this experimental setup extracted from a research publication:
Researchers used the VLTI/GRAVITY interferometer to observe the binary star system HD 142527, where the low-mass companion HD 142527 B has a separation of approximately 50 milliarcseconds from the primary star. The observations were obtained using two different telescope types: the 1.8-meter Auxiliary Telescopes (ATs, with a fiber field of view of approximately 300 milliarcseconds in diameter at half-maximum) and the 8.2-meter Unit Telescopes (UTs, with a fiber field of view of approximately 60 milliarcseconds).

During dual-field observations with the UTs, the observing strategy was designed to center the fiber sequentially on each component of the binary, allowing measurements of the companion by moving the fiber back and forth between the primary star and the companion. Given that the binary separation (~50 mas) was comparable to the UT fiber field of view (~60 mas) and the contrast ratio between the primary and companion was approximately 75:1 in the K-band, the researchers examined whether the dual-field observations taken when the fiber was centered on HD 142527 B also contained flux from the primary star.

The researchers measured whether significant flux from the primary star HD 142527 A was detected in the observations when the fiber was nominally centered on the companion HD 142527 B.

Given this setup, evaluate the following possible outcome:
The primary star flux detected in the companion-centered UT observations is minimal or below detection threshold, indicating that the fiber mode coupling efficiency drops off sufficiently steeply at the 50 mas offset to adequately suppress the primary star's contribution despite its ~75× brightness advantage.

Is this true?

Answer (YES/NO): NO